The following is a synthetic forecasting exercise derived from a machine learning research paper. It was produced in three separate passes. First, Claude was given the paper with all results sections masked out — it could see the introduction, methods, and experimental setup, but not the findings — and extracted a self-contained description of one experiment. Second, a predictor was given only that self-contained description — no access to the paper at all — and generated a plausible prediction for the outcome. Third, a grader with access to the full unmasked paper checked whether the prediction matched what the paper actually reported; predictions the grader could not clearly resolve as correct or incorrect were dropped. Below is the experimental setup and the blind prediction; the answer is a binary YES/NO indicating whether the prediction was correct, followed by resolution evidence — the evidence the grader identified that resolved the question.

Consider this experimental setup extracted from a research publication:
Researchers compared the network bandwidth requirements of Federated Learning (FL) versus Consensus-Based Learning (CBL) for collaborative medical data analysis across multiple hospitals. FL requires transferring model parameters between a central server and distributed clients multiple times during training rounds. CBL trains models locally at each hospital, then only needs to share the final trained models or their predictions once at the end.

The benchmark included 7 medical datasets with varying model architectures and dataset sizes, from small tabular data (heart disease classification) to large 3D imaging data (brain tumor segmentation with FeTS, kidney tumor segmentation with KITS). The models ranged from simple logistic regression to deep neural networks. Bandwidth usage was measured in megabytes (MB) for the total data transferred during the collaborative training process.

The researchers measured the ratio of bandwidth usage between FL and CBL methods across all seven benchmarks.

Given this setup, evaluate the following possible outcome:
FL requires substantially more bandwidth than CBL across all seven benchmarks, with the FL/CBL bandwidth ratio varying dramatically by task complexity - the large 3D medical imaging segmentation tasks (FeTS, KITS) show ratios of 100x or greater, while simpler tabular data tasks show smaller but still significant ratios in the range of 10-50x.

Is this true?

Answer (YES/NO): NO